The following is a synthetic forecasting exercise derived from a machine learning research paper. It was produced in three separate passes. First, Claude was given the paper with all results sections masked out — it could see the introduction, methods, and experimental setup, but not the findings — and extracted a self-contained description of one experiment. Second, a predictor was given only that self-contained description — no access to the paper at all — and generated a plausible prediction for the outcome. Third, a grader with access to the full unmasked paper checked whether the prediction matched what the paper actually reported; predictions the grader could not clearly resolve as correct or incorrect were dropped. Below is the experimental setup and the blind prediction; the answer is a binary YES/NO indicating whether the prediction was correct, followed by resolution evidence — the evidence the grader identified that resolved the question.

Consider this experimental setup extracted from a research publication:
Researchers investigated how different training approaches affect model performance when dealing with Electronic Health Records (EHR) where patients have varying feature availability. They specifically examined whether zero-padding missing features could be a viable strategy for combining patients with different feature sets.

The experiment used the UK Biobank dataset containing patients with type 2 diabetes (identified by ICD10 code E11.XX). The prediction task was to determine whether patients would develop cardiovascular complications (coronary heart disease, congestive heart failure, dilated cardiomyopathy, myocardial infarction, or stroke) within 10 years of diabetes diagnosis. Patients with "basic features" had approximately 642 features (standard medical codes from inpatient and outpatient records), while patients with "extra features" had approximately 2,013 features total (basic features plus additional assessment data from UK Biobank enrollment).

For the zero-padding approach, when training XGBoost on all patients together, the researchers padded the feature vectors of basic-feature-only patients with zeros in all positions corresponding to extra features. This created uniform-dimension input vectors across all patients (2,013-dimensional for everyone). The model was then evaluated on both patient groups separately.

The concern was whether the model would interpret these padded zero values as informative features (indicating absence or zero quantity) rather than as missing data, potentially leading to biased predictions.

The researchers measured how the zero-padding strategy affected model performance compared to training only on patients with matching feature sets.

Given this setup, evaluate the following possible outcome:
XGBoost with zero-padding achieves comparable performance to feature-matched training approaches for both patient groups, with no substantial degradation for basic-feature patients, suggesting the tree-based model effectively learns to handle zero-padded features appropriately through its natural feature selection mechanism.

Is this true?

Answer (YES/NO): NO